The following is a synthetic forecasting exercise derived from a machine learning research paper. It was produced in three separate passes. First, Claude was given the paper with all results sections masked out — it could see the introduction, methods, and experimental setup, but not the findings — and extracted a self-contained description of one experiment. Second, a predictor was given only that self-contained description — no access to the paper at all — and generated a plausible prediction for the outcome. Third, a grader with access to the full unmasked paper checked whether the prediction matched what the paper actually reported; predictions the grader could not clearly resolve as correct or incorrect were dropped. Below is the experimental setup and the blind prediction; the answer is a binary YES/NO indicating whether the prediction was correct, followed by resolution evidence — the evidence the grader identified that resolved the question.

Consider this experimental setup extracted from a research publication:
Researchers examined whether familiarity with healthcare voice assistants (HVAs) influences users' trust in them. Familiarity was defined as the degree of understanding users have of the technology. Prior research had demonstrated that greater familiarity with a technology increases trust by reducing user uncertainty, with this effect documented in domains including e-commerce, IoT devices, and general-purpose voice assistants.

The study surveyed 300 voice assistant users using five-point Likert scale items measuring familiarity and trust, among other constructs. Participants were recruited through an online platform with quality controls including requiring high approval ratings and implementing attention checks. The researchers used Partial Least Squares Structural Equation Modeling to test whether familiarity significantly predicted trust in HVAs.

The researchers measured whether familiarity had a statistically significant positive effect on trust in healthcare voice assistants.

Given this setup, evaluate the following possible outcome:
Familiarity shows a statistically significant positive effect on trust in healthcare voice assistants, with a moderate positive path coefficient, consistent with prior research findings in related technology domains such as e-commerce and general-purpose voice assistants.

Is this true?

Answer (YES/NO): NO